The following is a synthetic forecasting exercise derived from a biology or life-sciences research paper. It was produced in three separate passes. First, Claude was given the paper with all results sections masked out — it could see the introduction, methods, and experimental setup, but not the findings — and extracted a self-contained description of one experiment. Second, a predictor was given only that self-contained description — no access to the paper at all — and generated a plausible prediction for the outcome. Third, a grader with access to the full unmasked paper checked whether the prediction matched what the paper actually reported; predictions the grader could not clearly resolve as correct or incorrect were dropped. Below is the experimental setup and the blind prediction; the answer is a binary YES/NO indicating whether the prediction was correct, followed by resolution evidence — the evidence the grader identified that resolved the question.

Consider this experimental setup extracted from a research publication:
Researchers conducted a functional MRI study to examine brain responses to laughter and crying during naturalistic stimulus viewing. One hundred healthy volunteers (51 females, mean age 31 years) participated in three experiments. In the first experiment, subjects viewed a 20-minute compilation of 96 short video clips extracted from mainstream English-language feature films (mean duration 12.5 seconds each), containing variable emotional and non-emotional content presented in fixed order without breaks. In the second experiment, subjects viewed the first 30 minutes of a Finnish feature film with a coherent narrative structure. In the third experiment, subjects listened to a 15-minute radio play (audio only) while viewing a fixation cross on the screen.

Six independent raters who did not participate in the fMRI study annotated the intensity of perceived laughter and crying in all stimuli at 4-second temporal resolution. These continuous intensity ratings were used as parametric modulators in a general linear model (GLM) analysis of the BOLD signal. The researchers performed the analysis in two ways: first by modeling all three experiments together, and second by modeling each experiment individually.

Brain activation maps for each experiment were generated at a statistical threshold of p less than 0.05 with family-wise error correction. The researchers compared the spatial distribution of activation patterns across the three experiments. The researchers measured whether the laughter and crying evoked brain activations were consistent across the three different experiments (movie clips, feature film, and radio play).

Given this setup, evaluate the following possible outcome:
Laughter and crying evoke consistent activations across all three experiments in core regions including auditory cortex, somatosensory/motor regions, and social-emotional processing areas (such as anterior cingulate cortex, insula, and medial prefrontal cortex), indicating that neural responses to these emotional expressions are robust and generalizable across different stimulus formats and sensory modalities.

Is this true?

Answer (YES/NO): NO